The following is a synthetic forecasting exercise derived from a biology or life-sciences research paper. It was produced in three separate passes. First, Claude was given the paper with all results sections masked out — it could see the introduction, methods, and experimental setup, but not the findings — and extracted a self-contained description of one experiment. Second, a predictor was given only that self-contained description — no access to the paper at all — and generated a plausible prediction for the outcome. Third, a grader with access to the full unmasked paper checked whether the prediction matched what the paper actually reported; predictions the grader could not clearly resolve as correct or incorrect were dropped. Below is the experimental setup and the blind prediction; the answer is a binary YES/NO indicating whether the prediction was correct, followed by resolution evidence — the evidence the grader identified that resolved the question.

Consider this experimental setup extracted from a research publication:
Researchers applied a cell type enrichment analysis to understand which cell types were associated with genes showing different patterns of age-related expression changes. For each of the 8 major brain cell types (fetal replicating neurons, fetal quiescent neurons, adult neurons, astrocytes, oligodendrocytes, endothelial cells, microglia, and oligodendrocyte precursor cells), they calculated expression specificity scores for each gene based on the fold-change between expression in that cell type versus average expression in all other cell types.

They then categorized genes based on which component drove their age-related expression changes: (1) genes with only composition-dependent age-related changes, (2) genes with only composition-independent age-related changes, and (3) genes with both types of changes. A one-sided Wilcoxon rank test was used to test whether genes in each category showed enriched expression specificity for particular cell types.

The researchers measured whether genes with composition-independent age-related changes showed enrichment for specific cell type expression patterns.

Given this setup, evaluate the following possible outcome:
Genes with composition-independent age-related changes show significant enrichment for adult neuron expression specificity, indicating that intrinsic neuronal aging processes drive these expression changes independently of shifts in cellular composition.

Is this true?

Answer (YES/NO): NO